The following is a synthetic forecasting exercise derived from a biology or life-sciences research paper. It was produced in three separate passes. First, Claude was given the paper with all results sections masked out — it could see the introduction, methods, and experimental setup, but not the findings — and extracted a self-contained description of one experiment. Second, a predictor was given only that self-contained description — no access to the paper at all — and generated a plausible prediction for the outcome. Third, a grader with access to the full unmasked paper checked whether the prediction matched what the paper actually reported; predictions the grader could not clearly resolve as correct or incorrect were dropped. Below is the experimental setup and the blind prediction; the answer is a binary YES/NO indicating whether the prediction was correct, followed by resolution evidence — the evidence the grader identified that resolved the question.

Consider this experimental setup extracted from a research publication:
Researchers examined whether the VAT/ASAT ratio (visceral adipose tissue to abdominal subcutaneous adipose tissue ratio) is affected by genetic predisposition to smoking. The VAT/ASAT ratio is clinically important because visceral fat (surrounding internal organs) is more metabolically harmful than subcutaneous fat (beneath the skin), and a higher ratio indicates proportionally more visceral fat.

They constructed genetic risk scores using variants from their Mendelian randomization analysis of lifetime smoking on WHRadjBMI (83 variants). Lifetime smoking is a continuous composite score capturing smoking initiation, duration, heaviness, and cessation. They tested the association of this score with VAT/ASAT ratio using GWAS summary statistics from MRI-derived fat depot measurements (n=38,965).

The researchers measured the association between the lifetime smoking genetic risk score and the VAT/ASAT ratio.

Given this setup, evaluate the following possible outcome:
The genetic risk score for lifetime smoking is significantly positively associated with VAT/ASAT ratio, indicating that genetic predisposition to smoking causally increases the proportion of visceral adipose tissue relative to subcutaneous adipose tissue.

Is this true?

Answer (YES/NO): YES